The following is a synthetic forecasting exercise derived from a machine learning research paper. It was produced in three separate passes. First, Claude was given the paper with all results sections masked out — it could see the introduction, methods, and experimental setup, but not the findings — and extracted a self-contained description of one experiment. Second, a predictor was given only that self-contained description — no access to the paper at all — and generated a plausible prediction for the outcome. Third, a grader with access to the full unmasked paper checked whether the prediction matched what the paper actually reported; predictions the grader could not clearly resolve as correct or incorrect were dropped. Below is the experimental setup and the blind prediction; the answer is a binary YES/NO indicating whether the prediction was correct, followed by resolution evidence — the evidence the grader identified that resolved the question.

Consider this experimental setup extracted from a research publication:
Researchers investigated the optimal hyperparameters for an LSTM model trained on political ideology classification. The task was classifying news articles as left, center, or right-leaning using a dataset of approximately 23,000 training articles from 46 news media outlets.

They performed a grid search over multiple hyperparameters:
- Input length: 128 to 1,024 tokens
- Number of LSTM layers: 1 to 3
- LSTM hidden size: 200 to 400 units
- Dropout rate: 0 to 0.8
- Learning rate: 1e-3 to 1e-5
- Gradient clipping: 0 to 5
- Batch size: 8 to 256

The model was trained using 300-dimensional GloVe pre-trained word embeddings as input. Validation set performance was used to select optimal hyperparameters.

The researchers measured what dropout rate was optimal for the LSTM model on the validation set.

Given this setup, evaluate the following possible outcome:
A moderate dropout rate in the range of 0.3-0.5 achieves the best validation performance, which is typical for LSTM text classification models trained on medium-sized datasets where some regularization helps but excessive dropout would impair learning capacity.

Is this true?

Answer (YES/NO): NO